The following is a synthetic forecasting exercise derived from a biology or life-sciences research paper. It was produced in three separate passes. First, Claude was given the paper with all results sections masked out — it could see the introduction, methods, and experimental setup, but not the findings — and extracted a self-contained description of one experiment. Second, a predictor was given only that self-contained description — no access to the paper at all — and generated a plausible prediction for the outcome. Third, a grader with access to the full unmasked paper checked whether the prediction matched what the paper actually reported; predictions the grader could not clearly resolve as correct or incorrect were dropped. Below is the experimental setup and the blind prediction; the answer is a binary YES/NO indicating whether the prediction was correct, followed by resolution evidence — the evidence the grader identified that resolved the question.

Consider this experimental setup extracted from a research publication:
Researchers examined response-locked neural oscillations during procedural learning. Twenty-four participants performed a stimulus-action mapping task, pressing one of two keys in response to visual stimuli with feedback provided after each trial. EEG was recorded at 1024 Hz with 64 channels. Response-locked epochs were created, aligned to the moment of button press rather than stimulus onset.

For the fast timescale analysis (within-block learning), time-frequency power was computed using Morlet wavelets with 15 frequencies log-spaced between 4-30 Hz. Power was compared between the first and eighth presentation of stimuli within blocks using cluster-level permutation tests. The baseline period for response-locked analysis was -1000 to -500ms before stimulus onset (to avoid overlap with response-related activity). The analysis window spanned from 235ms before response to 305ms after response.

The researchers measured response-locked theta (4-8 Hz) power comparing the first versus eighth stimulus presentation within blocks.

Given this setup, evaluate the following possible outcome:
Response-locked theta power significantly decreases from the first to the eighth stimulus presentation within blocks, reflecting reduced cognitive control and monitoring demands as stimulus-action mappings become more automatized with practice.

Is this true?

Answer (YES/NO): NO